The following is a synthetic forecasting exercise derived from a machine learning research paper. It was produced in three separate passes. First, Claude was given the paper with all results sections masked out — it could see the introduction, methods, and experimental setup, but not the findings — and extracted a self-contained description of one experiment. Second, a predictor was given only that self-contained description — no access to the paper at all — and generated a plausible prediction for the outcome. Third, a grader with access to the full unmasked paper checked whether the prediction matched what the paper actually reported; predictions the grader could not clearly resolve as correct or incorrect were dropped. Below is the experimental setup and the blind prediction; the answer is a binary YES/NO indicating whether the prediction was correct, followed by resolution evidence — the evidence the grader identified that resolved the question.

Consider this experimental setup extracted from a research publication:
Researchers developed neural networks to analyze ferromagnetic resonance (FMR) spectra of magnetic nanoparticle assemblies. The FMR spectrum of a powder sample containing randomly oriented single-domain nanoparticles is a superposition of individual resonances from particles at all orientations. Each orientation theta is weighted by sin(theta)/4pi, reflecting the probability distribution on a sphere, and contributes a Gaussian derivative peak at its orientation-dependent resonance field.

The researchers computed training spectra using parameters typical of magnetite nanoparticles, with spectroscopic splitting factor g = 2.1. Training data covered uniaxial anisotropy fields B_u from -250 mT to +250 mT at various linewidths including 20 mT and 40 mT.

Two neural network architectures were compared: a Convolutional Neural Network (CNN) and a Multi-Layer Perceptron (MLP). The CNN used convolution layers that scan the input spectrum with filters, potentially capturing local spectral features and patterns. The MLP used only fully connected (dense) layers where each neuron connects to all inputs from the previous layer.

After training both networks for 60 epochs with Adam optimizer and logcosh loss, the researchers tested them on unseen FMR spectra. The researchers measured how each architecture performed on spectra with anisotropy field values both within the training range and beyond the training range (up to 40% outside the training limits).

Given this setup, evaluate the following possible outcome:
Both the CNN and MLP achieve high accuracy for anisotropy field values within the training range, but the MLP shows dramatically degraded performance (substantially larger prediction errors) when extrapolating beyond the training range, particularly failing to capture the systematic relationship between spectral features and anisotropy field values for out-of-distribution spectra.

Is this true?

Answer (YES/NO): NO